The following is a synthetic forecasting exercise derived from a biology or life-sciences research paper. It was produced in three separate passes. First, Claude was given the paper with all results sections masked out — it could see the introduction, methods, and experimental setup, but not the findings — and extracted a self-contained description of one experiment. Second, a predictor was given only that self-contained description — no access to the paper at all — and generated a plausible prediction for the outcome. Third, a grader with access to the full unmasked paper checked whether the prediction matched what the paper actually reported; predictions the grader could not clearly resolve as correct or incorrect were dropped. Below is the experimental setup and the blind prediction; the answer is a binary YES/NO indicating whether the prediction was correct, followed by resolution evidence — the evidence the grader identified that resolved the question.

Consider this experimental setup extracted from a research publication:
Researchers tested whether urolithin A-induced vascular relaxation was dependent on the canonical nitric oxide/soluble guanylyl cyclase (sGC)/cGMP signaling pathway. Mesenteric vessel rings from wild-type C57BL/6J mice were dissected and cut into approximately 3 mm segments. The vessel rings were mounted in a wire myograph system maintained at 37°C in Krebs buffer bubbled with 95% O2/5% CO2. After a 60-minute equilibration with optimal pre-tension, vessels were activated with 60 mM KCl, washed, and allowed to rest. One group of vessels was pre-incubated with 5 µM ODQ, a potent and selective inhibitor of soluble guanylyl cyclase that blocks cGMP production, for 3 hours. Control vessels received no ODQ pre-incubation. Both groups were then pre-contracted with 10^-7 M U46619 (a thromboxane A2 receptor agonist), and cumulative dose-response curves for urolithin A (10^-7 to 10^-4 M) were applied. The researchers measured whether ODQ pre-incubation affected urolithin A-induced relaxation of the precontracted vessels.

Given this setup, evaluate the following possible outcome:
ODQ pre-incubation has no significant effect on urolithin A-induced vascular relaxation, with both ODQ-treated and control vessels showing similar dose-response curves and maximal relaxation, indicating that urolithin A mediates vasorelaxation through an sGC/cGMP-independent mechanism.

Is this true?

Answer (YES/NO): YES